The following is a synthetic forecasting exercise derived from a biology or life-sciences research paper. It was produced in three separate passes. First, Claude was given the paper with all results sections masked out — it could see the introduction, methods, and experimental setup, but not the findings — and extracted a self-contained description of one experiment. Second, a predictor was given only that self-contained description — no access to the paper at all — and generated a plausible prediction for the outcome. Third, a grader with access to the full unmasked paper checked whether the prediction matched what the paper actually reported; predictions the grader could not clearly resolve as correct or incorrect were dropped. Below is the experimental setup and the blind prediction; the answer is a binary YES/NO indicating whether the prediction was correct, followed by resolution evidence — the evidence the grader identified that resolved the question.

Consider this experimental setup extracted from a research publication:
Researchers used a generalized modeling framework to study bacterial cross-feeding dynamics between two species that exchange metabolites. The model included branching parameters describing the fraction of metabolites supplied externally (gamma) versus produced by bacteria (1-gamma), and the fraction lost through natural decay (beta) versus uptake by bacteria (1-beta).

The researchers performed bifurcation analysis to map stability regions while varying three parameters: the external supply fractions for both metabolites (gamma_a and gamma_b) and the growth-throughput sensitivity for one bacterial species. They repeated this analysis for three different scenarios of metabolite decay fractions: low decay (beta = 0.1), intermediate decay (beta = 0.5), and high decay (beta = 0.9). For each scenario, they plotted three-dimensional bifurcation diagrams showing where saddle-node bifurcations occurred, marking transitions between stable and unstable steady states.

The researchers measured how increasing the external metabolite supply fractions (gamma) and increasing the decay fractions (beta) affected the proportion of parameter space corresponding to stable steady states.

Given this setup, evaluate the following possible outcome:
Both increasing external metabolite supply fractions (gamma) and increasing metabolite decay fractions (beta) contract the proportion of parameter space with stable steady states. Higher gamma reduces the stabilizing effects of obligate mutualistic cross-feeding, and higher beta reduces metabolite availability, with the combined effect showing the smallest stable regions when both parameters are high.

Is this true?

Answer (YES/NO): NO